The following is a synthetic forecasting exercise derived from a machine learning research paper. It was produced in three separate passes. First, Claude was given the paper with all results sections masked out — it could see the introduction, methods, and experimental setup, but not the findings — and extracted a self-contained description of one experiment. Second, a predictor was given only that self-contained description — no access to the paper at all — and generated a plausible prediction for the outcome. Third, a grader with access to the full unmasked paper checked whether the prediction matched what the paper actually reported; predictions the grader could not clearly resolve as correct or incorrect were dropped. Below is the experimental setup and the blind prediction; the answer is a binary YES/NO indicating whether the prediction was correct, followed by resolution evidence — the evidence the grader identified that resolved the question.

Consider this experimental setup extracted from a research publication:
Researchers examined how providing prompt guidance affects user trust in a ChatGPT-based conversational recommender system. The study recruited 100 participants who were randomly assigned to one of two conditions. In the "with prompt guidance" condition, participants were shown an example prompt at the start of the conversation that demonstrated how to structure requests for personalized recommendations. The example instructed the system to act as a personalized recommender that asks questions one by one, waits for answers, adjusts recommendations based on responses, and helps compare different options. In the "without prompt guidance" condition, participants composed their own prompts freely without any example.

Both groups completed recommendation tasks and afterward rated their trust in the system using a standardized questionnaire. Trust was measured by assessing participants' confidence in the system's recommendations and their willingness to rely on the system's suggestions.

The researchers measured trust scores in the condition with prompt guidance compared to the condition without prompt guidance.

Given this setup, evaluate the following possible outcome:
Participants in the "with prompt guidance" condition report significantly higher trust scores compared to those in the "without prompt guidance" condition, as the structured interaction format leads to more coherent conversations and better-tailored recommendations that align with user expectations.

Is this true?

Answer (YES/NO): NO